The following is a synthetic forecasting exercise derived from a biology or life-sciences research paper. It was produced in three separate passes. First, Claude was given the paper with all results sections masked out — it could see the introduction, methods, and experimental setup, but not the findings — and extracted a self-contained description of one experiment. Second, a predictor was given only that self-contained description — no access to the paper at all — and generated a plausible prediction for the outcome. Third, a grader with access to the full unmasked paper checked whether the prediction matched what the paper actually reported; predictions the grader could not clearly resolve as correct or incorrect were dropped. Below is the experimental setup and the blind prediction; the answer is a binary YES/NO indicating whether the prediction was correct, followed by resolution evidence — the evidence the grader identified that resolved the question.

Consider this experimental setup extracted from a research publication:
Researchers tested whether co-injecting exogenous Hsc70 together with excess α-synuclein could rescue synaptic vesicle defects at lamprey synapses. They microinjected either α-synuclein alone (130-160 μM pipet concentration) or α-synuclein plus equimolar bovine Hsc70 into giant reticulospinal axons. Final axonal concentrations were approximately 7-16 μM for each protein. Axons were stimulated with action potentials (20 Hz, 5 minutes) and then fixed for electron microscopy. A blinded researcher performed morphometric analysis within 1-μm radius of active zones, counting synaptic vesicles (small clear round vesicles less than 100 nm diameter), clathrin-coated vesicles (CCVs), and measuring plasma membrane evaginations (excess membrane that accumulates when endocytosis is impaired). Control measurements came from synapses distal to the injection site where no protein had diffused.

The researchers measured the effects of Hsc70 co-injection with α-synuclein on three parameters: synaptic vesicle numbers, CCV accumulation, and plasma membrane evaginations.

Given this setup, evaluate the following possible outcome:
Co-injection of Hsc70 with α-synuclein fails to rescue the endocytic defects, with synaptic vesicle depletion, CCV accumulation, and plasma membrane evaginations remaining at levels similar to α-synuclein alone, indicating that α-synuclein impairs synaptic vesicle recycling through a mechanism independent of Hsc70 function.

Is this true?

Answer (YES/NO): NO